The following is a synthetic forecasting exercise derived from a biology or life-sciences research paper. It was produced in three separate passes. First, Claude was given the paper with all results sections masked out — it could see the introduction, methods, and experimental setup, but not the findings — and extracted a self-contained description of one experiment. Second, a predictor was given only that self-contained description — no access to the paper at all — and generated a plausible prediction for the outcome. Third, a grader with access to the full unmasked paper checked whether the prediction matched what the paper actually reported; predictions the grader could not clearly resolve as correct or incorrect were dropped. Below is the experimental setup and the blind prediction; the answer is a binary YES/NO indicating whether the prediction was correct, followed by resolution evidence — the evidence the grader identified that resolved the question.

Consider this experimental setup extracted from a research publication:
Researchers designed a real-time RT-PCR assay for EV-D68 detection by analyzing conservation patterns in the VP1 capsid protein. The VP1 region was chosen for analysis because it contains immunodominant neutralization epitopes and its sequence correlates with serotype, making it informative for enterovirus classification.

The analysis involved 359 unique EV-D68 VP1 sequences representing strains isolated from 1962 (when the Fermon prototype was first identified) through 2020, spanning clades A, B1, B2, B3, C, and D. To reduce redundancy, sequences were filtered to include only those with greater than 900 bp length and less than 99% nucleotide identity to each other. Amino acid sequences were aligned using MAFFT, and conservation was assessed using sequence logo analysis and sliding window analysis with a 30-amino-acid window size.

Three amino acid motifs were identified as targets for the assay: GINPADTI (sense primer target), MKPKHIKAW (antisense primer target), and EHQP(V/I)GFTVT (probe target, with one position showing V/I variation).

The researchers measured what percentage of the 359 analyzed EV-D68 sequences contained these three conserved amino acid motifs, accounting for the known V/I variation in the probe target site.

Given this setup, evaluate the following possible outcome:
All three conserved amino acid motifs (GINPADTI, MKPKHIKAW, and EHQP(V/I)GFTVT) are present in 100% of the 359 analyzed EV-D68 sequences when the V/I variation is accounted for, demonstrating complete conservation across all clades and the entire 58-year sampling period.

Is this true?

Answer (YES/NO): NO